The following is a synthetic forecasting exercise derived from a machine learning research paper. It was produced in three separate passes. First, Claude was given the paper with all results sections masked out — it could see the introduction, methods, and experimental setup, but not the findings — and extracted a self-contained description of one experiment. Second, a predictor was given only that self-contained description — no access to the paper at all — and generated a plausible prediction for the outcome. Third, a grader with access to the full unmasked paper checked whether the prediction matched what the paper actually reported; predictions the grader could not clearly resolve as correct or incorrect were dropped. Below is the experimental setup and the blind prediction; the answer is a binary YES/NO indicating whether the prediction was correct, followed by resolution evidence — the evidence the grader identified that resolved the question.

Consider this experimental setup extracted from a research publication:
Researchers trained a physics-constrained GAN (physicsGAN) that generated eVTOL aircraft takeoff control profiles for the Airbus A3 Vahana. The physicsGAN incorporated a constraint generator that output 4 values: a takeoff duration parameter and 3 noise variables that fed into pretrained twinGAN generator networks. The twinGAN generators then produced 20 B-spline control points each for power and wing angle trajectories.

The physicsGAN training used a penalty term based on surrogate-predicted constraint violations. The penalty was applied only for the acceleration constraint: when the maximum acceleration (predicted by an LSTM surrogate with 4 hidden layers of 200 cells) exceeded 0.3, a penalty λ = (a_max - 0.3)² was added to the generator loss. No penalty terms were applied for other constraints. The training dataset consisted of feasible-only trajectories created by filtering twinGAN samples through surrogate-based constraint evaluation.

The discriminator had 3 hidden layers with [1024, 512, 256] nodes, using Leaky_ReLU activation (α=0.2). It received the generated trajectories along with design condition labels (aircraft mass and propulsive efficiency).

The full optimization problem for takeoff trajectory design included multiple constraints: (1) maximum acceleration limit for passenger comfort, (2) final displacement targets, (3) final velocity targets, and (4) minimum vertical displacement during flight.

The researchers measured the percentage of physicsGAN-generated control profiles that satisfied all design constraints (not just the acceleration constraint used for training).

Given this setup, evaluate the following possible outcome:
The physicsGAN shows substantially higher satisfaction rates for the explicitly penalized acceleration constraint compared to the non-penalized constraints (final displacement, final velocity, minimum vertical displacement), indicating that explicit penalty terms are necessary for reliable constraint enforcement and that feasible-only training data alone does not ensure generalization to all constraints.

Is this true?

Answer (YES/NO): NO